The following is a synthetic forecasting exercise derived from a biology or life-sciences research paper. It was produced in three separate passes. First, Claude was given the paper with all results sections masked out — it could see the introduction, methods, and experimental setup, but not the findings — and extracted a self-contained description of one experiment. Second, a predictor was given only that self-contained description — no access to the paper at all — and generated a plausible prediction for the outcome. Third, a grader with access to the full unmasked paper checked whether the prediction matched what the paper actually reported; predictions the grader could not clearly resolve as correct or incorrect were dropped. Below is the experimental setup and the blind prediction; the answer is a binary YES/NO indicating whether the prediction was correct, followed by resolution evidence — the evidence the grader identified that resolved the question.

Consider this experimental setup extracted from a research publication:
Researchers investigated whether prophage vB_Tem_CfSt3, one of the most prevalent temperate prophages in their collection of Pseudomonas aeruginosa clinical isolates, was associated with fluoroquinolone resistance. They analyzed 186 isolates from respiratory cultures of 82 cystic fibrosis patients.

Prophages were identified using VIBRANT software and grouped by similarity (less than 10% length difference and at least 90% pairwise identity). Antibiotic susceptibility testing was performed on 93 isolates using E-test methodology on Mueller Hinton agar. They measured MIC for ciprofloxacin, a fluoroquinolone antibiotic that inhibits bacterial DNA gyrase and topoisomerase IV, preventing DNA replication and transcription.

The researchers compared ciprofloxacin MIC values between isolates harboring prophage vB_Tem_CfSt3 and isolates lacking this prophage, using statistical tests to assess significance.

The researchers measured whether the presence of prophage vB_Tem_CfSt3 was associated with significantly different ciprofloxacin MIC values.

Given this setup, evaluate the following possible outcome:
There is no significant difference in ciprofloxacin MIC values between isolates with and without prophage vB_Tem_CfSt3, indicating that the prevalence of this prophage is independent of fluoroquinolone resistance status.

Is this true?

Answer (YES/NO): NO